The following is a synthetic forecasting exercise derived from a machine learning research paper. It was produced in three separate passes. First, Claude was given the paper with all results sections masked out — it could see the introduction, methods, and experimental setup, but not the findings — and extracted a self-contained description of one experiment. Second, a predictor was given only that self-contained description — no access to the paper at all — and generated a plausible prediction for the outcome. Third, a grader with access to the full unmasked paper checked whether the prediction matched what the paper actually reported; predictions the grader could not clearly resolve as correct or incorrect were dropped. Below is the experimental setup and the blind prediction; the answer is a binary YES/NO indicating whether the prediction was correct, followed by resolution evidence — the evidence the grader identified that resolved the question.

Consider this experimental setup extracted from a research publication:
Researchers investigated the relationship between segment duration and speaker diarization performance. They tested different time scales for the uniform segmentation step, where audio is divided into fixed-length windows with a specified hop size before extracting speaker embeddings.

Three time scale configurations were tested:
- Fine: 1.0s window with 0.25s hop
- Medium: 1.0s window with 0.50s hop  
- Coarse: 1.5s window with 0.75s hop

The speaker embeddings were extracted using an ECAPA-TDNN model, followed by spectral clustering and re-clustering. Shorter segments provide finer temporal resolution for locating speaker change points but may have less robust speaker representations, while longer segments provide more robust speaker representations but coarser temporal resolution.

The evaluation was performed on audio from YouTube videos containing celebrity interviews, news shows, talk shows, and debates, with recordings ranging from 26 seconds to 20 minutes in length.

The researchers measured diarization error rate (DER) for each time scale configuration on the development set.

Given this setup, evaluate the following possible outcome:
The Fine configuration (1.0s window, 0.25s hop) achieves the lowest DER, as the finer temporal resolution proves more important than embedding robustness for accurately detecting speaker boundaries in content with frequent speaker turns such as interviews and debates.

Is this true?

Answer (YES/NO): YES